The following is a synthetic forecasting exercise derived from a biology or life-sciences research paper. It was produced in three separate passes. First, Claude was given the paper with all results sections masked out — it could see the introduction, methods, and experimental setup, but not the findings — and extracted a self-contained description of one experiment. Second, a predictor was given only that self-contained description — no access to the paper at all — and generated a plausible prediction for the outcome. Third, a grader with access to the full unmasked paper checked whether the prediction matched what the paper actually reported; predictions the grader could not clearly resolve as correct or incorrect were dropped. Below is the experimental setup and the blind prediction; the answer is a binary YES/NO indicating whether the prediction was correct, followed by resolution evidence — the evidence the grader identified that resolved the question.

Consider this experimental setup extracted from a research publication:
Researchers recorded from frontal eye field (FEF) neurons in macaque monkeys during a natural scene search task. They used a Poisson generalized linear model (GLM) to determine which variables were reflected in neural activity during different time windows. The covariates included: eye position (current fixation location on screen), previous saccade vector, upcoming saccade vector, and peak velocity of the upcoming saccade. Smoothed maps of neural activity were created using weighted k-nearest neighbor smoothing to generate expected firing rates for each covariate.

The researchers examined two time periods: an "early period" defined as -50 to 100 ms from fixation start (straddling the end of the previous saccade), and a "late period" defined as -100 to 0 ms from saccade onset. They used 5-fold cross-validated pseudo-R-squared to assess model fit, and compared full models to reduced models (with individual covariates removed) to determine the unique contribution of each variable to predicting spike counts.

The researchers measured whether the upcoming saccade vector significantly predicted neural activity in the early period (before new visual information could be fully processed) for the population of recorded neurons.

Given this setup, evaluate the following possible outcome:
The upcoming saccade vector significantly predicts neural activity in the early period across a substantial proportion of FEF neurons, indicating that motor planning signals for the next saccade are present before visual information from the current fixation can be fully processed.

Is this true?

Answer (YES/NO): YES